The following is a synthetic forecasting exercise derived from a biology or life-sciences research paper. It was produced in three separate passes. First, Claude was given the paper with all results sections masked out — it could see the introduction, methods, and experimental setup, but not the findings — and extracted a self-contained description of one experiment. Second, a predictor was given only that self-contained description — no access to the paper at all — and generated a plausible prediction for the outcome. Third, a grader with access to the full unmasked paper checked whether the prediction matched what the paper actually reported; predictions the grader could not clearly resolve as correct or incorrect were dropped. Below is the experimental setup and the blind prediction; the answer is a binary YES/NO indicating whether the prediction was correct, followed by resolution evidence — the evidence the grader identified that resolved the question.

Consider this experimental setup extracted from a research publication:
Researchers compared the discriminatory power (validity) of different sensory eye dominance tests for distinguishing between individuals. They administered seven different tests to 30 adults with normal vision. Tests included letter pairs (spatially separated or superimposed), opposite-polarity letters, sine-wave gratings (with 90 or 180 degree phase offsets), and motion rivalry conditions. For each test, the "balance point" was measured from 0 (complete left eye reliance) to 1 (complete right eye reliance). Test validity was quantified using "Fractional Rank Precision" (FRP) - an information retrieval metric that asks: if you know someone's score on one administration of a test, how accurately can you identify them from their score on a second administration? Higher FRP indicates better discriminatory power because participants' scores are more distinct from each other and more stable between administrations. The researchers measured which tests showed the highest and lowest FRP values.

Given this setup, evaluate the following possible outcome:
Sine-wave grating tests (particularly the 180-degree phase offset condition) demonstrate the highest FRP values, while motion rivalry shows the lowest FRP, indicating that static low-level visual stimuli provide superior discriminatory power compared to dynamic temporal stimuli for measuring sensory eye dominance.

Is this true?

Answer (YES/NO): NO